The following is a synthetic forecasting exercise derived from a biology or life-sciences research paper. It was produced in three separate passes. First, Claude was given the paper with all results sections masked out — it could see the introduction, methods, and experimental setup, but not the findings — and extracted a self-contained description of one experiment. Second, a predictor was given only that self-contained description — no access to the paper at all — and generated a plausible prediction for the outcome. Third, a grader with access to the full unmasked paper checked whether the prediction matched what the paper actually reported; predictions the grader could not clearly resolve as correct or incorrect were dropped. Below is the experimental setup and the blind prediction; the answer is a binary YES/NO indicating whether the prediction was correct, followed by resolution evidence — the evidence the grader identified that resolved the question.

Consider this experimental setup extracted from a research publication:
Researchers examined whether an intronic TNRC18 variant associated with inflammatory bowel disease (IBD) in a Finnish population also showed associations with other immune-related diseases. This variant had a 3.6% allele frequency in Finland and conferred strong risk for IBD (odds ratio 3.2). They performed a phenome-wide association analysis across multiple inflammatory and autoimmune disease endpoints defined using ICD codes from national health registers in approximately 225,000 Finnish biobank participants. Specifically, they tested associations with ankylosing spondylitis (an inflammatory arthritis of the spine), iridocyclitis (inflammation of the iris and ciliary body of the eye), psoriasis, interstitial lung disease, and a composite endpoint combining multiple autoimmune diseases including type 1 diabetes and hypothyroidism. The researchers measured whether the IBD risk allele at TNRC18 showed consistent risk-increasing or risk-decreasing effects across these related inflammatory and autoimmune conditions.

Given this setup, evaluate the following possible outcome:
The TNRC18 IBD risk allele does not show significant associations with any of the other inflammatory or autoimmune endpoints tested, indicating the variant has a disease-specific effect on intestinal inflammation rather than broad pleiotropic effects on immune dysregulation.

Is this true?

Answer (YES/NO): NO